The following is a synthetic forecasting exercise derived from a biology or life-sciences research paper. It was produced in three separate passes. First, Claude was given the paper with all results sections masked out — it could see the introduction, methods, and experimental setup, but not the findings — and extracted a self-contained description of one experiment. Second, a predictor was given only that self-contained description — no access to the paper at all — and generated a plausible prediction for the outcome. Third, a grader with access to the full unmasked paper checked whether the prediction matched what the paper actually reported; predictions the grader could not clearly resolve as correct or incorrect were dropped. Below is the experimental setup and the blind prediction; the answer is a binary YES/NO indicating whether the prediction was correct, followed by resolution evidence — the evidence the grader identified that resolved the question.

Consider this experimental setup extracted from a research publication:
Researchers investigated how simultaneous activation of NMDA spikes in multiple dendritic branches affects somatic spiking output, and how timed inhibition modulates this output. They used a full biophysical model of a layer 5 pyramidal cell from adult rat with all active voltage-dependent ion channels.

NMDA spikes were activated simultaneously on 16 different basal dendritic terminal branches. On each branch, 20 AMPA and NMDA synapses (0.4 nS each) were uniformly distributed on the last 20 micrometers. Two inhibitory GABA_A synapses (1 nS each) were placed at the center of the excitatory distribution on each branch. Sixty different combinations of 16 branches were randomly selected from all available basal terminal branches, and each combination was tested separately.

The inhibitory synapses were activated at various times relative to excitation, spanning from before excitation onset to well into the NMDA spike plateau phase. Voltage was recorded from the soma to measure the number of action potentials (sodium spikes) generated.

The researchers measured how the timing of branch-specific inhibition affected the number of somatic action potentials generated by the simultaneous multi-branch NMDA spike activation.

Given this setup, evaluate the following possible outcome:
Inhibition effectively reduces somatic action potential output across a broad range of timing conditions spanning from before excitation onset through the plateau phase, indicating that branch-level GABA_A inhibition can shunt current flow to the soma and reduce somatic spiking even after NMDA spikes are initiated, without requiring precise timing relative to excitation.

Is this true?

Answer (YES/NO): NO